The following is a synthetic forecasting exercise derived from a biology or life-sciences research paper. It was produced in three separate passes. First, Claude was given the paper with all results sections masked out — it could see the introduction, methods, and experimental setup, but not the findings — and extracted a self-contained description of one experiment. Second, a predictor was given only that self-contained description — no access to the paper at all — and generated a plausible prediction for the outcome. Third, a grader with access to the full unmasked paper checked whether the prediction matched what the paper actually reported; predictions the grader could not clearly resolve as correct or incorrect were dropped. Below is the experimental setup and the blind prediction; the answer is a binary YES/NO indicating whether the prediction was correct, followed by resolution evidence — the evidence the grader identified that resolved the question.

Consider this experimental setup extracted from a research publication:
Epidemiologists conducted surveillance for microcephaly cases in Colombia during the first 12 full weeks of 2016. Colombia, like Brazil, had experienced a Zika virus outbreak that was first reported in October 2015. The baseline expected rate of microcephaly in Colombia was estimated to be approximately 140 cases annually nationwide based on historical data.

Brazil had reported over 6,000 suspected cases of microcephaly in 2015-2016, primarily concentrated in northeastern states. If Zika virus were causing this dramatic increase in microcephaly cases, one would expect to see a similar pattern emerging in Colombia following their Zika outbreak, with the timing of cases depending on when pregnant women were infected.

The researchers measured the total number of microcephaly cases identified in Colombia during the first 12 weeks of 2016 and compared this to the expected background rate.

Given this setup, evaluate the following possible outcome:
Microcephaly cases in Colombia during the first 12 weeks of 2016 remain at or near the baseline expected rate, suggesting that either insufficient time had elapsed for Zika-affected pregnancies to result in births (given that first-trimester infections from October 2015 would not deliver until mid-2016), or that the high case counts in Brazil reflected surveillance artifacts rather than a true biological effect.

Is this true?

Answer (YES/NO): YES